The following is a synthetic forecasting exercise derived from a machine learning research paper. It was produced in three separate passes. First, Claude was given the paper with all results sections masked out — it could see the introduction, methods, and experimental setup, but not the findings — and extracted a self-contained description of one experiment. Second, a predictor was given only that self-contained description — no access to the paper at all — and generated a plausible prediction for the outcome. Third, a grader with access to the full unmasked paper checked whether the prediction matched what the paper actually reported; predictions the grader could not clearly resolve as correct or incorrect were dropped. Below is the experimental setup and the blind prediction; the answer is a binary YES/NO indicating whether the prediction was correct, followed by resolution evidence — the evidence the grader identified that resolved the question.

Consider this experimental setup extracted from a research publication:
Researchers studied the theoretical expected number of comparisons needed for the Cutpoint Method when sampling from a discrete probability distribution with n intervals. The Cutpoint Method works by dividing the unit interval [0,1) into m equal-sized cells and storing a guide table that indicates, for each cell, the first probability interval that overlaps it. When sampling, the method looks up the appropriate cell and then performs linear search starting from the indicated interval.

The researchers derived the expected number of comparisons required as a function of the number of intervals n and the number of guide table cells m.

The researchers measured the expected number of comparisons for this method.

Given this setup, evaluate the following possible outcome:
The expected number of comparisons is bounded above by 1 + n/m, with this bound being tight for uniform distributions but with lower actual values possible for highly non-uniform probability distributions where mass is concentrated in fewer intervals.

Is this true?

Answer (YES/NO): NO